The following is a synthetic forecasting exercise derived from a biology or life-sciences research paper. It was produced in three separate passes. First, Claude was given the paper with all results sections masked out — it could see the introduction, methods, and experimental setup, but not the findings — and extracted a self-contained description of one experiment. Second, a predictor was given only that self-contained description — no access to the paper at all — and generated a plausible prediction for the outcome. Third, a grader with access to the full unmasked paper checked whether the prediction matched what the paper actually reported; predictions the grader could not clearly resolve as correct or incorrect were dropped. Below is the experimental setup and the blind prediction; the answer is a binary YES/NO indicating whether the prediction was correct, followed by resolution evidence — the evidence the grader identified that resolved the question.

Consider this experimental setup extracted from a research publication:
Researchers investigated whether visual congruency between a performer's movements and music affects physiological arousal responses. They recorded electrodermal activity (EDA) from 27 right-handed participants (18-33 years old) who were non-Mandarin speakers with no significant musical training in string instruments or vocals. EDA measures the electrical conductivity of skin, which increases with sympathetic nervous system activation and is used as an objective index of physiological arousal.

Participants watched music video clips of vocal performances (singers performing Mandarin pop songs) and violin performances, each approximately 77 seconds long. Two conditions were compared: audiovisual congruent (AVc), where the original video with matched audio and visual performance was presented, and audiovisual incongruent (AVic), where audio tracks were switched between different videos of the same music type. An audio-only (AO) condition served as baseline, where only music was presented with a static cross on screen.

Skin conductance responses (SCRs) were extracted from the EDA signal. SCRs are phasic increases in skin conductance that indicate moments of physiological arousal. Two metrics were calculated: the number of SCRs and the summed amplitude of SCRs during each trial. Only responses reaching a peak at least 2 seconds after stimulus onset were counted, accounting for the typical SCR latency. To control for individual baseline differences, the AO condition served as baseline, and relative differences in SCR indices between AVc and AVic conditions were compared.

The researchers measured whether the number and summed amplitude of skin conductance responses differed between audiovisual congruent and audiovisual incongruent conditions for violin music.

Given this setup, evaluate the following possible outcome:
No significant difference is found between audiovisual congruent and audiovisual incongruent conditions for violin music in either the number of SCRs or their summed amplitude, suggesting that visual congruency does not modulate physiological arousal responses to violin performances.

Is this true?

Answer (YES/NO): YES